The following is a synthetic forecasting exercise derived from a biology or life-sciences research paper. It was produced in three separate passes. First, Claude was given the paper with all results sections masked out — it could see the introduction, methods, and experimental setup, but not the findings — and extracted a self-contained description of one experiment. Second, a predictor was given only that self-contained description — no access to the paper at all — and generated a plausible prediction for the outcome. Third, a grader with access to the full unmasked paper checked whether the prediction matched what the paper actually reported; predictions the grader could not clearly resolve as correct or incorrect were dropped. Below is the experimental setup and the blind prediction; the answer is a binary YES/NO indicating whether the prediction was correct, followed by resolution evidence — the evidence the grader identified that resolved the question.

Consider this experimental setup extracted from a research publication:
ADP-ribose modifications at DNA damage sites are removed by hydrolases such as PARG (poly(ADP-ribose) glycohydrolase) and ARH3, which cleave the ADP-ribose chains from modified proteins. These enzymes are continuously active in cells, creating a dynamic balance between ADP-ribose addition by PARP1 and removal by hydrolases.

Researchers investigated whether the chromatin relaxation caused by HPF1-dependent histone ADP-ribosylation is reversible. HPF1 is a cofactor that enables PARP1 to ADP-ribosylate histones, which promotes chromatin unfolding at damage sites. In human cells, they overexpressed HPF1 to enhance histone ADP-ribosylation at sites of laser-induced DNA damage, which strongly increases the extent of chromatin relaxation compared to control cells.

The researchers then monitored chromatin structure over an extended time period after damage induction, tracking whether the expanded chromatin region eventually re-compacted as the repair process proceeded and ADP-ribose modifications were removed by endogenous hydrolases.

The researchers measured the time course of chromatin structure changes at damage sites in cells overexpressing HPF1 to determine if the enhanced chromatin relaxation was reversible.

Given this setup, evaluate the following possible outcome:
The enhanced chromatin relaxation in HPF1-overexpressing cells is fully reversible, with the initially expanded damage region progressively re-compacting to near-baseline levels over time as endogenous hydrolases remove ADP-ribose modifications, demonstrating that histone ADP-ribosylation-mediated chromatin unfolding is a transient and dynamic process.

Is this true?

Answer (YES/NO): YES